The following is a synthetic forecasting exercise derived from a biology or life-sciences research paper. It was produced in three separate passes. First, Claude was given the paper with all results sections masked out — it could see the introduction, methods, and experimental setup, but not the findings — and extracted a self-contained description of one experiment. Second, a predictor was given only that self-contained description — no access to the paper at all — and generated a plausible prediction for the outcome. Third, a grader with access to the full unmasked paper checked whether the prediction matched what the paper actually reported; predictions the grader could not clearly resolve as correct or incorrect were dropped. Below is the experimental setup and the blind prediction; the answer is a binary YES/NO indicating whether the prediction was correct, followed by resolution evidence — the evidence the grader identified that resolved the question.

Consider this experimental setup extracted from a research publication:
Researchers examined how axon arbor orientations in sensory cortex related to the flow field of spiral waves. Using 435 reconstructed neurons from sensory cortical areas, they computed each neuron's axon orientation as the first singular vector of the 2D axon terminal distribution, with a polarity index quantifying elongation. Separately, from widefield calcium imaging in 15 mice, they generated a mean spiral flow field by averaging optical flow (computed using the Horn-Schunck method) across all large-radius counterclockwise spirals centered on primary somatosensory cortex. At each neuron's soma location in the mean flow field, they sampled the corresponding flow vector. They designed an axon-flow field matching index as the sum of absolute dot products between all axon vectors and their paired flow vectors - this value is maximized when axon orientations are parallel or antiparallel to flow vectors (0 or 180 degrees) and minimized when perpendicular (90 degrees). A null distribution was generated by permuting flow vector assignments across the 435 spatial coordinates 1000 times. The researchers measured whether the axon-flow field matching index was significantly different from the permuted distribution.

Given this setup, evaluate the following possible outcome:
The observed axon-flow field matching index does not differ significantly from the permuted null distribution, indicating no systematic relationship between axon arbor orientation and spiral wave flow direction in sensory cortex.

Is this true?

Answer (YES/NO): NO